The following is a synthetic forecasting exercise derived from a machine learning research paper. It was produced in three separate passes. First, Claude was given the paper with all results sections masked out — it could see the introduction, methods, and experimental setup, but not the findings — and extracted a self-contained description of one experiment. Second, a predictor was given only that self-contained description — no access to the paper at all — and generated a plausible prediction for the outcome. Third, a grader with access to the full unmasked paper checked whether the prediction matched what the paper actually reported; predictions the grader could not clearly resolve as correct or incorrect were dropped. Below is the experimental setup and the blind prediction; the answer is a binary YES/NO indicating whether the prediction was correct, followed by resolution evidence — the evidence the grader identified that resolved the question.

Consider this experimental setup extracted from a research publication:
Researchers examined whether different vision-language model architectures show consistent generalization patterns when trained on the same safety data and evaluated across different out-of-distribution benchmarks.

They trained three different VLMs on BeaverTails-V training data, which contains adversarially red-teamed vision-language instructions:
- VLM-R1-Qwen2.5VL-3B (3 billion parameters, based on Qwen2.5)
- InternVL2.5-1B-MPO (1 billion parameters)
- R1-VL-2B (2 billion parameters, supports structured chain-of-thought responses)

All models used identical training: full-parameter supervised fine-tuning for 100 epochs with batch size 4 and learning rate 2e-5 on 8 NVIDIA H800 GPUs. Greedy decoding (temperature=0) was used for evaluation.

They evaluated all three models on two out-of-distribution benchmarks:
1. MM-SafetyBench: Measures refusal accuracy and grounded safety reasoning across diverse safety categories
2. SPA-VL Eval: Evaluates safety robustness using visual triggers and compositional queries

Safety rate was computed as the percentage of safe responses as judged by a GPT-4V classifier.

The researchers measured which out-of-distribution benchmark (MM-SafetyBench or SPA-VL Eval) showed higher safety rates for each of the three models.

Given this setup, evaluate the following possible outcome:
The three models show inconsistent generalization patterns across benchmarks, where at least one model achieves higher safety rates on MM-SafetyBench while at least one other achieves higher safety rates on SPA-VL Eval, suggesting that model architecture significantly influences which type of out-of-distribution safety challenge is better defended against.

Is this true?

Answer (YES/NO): NO